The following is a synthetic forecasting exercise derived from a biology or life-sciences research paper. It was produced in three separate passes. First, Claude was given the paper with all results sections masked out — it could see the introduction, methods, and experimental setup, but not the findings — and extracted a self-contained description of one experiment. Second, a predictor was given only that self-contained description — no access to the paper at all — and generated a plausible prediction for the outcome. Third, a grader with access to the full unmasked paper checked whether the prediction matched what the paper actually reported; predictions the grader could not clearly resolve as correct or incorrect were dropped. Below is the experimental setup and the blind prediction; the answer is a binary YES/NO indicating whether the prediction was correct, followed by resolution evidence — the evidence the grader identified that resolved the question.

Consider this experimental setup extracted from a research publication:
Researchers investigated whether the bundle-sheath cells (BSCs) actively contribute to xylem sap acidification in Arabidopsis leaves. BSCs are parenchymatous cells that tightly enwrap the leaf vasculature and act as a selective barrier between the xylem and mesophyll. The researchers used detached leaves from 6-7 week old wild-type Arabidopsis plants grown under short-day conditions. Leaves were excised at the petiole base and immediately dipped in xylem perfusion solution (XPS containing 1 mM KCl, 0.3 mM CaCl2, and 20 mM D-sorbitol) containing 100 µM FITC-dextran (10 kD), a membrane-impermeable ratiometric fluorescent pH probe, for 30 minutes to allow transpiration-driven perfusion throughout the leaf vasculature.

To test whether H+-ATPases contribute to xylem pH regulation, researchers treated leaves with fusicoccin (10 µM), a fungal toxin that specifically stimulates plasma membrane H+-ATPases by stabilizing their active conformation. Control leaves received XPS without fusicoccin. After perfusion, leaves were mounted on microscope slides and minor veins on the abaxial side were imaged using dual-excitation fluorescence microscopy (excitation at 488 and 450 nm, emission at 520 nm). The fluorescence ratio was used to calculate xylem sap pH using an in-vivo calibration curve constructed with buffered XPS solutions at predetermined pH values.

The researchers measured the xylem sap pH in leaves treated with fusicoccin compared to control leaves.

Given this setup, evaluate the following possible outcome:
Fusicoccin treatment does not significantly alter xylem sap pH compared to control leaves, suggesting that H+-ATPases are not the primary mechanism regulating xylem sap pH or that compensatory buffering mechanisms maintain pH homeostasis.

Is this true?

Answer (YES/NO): NO